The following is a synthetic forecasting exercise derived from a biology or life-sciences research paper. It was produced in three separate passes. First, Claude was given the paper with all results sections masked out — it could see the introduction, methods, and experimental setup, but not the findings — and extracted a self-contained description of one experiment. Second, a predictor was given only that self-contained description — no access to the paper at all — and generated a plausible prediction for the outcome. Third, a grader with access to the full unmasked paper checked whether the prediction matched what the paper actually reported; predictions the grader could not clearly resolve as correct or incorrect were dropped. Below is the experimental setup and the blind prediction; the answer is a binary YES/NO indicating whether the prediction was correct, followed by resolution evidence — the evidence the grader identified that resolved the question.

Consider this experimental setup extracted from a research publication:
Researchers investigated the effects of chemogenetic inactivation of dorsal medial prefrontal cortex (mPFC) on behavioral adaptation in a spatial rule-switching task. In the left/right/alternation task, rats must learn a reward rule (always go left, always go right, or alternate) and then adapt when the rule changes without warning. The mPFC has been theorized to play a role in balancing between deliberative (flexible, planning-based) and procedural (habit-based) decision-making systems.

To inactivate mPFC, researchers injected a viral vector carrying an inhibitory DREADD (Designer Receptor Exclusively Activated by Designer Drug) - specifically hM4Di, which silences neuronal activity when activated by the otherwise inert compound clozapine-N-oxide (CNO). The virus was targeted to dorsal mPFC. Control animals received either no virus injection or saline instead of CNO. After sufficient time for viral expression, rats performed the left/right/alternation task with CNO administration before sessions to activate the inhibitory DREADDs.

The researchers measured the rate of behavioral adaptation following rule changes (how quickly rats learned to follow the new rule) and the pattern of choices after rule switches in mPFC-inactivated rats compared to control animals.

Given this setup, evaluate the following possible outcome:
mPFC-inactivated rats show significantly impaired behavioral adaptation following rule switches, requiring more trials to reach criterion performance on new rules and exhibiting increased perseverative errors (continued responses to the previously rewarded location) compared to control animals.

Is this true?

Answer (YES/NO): YES